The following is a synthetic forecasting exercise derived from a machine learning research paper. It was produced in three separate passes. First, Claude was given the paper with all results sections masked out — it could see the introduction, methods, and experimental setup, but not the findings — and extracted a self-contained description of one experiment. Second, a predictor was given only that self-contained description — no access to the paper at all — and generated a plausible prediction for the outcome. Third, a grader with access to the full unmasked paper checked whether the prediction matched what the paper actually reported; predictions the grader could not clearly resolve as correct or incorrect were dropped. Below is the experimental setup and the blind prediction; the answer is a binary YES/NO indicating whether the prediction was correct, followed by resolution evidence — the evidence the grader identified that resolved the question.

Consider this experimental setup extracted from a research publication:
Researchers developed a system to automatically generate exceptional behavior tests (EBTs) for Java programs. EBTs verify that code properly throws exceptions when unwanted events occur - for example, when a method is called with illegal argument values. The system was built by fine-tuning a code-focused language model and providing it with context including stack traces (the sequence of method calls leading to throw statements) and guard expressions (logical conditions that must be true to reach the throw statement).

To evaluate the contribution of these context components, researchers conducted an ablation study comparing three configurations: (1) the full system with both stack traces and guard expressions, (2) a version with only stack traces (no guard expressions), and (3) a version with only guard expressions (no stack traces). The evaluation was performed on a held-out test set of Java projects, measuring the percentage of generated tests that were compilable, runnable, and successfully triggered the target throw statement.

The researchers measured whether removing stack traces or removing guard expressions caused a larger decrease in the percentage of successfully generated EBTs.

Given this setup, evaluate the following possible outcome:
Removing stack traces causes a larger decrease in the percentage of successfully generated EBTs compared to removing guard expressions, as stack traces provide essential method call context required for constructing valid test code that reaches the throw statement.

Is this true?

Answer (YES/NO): NO